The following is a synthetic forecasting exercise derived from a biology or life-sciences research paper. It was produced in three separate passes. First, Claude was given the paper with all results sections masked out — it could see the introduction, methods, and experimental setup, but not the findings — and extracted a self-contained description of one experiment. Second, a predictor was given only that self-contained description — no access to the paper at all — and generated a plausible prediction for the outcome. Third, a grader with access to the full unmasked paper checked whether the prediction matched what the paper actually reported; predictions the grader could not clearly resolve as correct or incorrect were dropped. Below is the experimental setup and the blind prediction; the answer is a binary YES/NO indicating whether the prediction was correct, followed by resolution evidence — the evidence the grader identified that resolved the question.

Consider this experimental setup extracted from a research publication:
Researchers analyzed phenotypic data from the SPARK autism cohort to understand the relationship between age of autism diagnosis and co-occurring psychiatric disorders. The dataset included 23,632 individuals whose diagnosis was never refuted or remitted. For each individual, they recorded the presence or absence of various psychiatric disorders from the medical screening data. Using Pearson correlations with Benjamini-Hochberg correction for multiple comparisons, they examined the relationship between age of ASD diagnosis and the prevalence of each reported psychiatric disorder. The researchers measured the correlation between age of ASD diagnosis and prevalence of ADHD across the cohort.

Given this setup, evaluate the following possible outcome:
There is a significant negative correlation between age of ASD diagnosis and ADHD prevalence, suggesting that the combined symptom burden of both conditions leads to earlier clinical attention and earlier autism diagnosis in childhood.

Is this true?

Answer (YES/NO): NO